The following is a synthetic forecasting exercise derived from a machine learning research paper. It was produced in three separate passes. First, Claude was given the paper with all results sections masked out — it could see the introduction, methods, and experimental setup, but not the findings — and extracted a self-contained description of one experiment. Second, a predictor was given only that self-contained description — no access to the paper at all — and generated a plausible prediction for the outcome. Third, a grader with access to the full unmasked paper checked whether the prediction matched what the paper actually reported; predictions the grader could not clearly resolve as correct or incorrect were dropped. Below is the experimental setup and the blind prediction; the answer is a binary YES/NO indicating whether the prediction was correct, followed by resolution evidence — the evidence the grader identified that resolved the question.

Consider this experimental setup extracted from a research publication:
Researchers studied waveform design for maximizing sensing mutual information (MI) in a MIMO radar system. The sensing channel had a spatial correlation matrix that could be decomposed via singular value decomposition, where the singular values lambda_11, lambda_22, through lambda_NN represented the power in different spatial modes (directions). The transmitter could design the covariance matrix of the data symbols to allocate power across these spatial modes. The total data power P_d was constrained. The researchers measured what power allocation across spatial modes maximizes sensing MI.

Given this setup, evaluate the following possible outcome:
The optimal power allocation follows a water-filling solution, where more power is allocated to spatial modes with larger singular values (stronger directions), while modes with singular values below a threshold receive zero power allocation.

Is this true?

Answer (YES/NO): YES